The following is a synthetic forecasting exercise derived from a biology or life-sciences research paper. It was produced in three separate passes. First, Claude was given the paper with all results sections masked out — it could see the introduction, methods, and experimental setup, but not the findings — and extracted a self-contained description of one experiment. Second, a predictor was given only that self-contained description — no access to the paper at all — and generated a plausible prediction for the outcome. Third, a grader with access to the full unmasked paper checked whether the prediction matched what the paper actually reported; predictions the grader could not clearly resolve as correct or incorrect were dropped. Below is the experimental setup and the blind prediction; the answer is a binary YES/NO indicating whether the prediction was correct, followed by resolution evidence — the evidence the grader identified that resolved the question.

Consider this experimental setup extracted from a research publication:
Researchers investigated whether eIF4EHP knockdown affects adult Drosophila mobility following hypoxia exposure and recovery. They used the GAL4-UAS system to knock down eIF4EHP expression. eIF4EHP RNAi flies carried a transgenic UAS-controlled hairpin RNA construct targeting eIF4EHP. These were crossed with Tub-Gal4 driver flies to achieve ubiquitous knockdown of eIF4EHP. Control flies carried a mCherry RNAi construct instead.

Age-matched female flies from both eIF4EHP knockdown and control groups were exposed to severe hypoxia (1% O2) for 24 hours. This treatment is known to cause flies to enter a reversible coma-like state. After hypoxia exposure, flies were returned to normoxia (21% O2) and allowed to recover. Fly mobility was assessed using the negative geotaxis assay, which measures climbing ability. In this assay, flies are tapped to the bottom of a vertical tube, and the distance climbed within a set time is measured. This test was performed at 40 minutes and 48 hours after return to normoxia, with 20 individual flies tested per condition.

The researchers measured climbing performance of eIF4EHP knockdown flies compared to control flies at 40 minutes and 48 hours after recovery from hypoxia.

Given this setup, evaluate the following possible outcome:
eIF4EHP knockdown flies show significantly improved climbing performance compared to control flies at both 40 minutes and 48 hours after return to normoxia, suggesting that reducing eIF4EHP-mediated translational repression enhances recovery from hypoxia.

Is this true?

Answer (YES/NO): NO